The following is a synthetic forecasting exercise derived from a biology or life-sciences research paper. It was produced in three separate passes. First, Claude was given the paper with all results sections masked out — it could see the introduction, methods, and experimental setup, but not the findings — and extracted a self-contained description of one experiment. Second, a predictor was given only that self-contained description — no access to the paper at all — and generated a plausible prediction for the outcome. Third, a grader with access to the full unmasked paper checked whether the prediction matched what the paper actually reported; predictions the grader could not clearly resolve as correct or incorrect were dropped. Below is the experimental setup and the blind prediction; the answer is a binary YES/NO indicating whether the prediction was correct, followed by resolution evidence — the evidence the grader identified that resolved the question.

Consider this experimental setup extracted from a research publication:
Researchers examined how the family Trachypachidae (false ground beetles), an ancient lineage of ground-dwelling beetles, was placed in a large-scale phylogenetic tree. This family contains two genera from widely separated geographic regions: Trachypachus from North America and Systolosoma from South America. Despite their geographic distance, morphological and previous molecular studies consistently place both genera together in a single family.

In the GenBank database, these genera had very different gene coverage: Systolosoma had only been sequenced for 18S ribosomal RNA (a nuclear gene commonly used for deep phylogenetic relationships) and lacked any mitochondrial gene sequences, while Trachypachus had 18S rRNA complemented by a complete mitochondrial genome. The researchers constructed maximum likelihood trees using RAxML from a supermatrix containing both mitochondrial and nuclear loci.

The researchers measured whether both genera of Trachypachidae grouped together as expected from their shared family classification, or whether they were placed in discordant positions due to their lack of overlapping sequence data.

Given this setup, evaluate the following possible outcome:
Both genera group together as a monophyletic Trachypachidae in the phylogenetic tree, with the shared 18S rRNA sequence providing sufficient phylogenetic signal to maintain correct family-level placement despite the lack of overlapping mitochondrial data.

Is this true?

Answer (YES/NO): NO